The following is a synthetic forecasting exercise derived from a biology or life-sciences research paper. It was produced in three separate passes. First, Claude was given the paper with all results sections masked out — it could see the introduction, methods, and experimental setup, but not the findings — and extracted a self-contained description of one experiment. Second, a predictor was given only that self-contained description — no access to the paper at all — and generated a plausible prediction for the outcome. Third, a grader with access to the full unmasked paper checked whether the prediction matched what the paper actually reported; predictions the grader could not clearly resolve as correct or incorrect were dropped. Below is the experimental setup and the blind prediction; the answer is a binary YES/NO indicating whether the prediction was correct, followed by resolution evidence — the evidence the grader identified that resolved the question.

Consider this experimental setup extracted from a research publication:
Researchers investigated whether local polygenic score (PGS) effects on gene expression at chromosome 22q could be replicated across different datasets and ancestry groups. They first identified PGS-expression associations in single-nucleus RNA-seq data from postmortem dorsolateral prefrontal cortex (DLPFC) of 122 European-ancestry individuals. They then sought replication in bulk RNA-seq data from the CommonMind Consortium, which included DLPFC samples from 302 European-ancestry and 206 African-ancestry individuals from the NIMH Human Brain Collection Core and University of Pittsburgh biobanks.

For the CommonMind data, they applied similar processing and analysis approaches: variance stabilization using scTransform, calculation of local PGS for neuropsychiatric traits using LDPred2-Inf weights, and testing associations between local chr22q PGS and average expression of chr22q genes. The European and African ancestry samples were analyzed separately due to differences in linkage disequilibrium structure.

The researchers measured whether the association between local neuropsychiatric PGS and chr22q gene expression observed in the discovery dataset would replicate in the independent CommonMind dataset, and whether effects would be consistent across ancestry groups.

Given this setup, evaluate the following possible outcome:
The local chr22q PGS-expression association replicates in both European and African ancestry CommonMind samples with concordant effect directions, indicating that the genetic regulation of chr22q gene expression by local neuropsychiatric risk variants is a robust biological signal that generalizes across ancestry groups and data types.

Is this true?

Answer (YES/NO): NO